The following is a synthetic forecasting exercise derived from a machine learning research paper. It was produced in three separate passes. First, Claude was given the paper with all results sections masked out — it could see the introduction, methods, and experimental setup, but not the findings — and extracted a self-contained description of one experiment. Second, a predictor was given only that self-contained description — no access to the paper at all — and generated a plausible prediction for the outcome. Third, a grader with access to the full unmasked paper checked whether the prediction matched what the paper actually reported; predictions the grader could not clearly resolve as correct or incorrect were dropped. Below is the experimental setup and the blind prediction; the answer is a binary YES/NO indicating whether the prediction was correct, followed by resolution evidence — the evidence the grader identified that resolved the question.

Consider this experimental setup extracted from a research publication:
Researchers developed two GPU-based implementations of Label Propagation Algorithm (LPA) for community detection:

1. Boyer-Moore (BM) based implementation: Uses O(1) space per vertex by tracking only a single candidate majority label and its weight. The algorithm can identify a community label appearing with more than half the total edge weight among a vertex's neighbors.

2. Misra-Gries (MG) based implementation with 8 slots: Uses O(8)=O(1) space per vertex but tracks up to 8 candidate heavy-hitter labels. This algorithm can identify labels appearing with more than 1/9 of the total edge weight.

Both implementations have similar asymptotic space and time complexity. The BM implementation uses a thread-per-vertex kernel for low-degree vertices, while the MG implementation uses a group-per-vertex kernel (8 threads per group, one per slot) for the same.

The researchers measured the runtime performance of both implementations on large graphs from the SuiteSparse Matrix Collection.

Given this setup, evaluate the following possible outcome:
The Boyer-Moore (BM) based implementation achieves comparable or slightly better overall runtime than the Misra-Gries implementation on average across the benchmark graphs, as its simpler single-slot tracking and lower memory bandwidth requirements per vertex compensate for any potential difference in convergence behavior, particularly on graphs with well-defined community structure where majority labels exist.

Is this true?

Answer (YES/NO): NO